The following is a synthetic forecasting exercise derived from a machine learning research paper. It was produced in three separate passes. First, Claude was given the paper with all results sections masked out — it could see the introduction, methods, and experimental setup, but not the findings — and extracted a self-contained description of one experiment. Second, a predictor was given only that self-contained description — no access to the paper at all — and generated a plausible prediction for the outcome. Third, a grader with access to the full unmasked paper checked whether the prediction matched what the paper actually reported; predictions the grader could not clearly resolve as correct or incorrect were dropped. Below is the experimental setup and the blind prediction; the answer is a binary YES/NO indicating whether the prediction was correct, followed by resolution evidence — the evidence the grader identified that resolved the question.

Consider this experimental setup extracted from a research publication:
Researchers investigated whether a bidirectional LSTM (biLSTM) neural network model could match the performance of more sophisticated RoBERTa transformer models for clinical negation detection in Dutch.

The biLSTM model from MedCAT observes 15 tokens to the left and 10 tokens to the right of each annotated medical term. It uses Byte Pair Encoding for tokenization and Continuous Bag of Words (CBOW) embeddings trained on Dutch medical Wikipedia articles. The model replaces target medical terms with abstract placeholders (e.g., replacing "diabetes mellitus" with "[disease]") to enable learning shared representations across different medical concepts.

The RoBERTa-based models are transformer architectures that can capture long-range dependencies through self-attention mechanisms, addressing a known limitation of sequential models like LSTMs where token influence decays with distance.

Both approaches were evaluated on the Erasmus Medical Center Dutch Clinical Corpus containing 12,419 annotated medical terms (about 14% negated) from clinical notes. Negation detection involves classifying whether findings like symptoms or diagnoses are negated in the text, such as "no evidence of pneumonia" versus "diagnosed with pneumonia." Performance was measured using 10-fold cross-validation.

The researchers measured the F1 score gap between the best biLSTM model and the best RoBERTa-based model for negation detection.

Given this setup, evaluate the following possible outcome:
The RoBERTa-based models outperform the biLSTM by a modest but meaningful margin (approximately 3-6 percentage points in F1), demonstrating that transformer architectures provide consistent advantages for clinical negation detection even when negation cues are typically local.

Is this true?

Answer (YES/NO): NO